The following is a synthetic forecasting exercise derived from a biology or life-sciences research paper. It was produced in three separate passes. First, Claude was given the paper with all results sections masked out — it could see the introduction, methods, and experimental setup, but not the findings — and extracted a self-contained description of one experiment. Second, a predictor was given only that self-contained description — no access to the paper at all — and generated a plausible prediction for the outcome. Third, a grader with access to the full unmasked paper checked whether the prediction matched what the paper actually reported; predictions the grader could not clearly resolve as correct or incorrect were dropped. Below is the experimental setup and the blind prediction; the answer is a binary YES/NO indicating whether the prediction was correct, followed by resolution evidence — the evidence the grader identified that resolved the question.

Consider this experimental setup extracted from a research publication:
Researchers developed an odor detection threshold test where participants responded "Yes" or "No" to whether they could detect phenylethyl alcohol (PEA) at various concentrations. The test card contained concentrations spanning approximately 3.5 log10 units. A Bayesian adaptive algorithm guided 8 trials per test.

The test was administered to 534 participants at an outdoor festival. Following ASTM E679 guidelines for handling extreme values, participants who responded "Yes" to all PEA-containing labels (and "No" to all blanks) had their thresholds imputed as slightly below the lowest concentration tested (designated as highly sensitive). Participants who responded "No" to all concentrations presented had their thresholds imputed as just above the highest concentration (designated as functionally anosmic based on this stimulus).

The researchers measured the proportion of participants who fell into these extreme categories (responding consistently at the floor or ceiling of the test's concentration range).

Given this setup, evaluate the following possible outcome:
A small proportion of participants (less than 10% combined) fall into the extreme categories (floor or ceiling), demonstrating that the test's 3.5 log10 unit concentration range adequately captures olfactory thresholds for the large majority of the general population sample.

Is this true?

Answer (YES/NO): NO